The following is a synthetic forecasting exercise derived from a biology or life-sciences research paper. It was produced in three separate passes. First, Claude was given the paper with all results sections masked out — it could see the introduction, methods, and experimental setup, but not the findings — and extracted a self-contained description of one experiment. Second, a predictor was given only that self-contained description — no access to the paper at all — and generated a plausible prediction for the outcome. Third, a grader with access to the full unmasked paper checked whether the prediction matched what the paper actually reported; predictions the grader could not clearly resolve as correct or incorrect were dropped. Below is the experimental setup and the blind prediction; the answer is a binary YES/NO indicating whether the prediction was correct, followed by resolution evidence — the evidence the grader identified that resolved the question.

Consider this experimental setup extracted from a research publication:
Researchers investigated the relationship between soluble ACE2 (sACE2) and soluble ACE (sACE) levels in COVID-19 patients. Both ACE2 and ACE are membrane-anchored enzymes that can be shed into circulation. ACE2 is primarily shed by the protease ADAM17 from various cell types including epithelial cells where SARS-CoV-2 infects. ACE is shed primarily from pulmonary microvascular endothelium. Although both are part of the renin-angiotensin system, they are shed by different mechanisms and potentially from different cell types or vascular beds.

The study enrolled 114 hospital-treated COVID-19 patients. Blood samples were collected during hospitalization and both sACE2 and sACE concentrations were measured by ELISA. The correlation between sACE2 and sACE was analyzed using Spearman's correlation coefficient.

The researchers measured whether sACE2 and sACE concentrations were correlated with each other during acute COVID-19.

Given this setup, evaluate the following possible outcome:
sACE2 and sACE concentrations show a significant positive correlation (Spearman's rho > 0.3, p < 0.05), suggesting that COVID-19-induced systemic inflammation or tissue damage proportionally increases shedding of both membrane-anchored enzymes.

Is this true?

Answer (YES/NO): NO